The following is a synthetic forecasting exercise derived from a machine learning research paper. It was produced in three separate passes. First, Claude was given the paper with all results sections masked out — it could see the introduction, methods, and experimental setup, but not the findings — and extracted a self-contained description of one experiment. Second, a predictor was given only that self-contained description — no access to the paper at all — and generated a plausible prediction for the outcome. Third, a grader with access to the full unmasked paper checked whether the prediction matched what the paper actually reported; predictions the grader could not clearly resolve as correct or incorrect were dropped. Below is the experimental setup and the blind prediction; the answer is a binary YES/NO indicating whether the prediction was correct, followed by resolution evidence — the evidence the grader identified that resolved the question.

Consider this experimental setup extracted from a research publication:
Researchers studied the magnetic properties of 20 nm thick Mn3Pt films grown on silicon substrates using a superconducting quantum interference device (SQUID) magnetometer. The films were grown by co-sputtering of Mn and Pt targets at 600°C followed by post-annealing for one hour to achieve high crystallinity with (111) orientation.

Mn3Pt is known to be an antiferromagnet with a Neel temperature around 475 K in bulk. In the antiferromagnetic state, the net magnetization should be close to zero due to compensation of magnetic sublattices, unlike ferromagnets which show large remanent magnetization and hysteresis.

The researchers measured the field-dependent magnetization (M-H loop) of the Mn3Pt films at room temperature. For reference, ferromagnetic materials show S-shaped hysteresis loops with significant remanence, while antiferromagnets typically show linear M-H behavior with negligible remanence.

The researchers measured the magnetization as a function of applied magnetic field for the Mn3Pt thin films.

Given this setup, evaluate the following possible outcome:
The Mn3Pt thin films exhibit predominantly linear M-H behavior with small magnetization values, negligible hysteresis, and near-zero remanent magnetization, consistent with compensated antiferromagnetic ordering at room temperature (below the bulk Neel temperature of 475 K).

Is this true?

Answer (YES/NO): NO